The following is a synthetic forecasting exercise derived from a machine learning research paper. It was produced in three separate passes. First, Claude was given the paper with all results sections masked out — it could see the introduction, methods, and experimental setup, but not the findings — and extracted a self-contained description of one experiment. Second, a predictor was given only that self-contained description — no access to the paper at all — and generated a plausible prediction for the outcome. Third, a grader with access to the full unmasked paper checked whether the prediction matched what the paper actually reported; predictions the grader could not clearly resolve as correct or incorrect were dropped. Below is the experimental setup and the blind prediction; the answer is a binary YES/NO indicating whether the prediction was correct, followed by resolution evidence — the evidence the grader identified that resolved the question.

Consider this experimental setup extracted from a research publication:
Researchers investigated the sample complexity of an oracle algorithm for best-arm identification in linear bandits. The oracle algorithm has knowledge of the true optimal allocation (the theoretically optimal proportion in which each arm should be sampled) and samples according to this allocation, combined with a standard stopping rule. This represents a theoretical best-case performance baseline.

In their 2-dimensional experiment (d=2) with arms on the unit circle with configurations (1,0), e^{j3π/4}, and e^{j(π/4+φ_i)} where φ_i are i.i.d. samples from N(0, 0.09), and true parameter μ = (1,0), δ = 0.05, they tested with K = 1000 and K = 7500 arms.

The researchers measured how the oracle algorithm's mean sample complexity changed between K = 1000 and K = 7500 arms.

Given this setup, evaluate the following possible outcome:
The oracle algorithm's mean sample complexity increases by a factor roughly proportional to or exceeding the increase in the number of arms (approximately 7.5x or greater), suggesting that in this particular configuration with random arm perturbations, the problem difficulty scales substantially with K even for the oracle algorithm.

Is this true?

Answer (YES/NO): NO